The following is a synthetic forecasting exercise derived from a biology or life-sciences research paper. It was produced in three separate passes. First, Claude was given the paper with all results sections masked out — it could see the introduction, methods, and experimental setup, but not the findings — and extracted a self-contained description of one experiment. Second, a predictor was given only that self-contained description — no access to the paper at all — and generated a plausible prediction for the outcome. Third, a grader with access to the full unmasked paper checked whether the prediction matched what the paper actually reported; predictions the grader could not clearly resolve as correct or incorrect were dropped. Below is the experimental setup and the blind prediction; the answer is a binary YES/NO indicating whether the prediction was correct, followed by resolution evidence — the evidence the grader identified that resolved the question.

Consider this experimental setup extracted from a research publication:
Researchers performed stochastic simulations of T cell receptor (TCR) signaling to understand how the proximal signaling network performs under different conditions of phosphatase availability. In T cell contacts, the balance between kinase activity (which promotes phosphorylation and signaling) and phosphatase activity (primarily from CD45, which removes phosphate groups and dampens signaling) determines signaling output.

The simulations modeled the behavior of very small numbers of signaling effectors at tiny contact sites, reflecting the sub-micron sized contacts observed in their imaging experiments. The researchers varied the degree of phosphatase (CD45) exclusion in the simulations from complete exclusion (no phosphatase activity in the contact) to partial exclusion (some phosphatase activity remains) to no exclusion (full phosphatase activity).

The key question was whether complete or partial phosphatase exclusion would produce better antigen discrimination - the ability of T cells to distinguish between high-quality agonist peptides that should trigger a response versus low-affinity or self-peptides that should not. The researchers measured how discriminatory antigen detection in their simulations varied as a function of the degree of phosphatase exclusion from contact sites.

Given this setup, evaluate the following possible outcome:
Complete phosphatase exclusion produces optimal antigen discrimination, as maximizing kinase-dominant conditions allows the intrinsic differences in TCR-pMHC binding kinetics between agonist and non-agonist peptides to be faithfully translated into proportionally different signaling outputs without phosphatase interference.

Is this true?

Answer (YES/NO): NO